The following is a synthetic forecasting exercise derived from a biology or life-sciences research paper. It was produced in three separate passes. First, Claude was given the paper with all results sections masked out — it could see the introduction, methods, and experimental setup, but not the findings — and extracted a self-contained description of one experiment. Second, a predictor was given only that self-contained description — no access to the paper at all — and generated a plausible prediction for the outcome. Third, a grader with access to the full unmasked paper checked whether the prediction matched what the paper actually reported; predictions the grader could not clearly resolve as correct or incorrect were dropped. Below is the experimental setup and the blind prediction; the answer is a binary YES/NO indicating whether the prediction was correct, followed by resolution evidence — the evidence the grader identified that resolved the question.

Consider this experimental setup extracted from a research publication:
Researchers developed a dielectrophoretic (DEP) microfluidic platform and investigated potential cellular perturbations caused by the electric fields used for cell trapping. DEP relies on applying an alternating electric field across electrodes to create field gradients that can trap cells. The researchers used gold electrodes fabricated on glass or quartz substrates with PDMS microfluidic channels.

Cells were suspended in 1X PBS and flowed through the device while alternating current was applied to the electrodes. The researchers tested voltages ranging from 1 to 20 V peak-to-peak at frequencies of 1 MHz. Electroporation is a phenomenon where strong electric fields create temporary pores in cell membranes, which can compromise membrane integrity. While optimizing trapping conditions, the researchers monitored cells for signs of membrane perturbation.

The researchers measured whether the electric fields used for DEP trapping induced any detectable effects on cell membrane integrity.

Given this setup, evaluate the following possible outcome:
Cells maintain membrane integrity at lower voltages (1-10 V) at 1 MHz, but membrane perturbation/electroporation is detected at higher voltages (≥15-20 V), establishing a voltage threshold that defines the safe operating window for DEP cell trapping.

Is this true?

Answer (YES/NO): NO